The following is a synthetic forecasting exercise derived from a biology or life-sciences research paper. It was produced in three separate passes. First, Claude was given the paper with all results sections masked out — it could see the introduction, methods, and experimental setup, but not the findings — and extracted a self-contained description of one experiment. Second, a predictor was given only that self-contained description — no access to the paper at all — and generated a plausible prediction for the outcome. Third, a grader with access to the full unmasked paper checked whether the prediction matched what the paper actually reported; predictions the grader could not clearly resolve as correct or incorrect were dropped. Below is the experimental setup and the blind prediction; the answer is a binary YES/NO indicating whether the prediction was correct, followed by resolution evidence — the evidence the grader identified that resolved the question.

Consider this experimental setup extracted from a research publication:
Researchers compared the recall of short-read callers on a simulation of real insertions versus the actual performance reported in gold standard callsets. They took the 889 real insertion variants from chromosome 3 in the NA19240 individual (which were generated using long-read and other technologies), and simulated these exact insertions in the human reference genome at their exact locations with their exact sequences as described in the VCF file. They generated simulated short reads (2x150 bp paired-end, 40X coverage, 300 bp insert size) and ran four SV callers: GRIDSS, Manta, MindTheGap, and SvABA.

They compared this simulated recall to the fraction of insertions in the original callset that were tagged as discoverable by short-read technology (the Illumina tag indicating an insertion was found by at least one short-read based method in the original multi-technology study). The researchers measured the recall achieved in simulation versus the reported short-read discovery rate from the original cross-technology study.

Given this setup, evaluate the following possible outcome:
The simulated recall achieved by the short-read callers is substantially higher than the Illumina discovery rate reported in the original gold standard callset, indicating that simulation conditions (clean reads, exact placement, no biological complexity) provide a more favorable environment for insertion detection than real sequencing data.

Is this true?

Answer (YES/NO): YES